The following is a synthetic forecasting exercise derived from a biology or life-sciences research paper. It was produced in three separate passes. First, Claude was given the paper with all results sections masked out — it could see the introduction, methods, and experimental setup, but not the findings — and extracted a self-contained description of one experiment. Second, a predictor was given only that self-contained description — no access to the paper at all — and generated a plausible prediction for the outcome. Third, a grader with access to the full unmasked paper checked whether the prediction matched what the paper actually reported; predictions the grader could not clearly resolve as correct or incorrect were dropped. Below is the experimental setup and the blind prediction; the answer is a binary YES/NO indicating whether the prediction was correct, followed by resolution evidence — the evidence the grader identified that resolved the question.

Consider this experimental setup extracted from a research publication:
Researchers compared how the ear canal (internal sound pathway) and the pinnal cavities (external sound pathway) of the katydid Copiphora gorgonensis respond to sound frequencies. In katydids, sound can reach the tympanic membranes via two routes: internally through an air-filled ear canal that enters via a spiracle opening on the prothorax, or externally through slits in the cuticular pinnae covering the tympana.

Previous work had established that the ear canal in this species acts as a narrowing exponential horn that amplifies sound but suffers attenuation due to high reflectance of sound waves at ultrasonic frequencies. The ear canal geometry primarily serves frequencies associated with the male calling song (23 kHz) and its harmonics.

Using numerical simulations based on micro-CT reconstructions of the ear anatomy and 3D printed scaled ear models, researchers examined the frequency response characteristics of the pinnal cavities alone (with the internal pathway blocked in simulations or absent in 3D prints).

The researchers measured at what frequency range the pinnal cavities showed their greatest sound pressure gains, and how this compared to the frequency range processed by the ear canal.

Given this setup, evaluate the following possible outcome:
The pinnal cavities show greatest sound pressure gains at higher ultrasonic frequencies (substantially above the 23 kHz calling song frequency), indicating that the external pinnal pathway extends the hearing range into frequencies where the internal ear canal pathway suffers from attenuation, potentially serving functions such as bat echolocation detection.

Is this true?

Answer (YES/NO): YES